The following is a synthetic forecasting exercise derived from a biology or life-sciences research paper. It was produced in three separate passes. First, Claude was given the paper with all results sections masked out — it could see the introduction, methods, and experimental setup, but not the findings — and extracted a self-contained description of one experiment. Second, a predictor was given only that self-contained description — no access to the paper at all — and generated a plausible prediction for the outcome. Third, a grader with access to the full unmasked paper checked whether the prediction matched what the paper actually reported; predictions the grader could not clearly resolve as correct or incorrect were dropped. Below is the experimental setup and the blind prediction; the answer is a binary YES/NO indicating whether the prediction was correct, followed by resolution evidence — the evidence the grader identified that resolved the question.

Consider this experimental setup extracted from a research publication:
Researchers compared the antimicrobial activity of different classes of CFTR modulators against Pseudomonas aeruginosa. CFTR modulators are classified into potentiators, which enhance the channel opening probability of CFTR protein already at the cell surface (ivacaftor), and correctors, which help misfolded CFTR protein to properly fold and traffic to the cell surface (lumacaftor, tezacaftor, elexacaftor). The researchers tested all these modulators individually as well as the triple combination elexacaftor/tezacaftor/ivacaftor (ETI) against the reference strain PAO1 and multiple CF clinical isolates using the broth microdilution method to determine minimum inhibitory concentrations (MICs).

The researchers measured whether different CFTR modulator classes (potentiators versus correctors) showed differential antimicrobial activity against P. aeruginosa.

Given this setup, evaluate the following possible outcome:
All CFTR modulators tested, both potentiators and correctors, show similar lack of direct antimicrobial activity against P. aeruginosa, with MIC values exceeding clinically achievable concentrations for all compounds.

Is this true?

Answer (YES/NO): YES